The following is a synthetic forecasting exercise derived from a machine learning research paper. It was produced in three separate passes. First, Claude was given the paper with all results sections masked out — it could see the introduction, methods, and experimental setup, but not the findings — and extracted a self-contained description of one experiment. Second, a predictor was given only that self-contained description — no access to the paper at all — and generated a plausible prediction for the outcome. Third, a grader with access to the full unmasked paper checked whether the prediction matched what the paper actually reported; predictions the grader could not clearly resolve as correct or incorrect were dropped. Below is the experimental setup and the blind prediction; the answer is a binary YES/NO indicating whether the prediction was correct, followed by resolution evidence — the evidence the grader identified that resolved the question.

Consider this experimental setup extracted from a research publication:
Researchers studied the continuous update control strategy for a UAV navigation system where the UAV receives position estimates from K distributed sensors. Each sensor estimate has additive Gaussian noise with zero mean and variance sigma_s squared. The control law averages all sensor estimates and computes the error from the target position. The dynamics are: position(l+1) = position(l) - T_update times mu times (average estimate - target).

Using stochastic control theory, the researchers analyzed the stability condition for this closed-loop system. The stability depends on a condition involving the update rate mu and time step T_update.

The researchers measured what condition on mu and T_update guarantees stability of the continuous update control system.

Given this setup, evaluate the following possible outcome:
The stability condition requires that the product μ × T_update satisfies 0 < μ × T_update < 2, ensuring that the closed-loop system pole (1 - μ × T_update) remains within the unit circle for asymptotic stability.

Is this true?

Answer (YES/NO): YES